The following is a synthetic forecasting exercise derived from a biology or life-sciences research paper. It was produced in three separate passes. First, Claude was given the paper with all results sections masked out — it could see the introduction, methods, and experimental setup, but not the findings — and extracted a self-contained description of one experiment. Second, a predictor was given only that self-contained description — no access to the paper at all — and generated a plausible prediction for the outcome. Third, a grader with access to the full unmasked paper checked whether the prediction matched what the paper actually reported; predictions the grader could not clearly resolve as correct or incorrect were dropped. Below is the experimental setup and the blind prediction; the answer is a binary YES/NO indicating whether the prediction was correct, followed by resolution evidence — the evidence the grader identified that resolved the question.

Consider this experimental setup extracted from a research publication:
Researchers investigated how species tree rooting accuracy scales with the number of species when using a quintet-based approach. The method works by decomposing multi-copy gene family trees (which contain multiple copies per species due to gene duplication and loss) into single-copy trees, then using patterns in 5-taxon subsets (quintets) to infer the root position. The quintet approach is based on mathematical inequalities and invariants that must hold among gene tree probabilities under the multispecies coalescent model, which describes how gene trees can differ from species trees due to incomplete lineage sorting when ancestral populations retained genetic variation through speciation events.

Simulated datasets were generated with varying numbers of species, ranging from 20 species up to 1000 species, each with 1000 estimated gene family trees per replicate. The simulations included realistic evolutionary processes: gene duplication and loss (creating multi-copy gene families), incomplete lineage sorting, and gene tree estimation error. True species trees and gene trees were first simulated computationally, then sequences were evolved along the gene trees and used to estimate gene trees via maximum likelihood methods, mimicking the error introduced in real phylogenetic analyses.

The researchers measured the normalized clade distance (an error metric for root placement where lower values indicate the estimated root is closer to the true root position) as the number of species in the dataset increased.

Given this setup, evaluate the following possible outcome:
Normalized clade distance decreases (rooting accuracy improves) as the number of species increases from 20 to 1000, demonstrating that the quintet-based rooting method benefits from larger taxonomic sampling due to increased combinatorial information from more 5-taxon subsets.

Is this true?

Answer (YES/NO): YES